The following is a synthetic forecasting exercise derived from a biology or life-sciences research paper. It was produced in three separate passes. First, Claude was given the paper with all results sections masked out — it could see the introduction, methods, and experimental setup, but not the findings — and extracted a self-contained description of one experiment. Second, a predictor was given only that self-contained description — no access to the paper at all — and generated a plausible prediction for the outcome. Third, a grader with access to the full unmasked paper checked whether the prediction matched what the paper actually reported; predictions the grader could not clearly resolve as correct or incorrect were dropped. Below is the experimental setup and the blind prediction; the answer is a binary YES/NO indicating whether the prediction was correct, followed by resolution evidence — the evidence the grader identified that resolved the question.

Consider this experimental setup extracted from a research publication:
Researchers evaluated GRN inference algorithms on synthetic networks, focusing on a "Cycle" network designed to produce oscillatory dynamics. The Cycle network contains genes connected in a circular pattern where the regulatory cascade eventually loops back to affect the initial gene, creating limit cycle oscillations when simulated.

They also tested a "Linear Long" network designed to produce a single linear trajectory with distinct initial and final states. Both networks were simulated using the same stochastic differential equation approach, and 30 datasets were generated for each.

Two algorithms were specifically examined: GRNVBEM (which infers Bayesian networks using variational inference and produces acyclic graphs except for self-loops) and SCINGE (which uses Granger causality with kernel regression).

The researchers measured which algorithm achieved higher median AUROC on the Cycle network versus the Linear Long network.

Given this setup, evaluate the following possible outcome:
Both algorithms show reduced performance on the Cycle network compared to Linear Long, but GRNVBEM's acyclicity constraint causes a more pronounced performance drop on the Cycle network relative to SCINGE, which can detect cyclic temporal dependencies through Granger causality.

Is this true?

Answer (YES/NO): NO